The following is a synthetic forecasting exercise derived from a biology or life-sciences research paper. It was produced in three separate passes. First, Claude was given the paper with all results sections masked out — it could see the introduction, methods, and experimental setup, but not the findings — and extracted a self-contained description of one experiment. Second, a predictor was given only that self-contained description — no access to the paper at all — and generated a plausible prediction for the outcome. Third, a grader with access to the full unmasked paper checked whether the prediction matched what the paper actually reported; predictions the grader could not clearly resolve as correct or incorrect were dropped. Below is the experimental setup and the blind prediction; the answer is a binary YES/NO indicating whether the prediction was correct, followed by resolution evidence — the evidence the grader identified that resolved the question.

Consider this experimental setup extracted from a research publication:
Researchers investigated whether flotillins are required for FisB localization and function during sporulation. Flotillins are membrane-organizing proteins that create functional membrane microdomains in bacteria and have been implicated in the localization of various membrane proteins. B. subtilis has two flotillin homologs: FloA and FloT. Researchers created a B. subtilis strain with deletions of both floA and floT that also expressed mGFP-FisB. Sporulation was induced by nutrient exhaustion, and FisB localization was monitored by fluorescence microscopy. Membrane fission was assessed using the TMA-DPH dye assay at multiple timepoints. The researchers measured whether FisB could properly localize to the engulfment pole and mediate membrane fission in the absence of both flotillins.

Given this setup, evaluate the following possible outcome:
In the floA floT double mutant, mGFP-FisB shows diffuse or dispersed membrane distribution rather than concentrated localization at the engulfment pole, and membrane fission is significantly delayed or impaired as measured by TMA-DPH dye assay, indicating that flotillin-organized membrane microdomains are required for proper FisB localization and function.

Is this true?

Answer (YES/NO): NO